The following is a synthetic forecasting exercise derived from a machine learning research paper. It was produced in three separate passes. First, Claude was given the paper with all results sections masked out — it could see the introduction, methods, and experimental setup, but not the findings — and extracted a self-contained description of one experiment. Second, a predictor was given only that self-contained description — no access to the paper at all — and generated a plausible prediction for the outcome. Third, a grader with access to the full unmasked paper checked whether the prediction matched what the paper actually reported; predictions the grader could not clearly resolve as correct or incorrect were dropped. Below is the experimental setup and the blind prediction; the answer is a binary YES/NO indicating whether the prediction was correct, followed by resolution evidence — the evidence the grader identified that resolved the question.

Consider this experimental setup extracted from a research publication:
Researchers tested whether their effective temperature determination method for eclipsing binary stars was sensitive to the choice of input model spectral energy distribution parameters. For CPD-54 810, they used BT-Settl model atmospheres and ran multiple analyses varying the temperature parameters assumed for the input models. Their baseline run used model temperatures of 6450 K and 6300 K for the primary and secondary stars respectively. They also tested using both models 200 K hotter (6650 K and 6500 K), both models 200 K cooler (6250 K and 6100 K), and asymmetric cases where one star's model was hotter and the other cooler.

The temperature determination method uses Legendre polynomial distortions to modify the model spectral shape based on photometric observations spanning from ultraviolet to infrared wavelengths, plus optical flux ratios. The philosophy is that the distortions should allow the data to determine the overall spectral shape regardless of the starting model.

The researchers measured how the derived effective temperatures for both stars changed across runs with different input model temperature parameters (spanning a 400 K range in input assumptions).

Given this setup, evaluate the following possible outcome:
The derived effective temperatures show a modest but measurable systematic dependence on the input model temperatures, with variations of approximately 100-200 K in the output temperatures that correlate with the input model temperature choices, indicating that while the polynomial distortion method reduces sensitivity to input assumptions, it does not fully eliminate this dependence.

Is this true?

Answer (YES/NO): NO